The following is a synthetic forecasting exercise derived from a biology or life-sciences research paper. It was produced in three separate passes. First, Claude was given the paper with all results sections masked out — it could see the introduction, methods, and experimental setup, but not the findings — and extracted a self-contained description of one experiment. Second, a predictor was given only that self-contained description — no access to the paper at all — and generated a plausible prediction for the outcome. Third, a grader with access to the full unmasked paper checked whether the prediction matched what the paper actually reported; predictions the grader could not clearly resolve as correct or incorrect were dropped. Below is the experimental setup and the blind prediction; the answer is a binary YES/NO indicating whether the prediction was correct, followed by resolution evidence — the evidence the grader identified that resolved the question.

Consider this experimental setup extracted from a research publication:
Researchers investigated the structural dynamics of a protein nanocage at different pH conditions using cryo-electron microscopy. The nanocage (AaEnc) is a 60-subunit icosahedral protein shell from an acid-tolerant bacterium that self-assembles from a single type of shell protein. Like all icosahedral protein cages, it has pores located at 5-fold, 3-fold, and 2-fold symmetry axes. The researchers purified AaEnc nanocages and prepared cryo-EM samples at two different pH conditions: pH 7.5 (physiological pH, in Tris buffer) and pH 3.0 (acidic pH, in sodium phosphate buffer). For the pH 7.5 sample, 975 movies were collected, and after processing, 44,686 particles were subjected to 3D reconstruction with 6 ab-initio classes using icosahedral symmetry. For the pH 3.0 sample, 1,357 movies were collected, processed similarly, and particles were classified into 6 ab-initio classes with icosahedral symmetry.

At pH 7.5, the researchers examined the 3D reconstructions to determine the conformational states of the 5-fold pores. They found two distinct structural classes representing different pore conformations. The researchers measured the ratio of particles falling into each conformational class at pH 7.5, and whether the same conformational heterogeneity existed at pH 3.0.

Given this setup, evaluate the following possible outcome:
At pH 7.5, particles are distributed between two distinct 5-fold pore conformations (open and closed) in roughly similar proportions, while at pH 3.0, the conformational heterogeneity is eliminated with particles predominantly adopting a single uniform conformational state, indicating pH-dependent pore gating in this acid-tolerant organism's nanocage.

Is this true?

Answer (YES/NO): NO